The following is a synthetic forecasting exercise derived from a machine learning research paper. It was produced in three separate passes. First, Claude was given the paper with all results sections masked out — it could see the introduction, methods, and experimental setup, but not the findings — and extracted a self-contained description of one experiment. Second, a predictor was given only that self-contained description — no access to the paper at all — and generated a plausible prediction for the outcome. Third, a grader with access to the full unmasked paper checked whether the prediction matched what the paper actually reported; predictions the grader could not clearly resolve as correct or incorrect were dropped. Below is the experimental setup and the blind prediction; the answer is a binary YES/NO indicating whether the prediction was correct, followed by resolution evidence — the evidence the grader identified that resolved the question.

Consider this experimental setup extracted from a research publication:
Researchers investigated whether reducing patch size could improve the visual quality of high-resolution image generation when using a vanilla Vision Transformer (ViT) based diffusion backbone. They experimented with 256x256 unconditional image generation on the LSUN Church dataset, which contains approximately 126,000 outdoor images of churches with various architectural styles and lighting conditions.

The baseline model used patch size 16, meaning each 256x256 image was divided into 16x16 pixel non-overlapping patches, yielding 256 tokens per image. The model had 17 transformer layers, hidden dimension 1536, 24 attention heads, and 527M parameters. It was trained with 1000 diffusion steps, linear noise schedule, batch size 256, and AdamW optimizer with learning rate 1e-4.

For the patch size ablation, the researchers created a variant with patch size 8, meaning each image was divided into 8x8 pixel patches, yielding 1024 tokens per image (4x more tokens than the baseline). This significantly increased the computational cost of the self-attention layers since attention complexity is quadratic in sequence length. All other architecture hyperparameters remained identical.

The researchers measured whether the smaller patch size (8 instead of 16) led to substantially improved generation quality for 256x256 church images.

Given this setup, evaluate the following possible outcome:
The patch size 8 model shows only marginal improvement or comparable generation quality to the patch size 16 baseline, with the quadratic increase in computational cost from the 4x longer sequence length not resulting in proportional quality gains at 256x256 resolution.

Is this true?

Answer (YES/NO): YES